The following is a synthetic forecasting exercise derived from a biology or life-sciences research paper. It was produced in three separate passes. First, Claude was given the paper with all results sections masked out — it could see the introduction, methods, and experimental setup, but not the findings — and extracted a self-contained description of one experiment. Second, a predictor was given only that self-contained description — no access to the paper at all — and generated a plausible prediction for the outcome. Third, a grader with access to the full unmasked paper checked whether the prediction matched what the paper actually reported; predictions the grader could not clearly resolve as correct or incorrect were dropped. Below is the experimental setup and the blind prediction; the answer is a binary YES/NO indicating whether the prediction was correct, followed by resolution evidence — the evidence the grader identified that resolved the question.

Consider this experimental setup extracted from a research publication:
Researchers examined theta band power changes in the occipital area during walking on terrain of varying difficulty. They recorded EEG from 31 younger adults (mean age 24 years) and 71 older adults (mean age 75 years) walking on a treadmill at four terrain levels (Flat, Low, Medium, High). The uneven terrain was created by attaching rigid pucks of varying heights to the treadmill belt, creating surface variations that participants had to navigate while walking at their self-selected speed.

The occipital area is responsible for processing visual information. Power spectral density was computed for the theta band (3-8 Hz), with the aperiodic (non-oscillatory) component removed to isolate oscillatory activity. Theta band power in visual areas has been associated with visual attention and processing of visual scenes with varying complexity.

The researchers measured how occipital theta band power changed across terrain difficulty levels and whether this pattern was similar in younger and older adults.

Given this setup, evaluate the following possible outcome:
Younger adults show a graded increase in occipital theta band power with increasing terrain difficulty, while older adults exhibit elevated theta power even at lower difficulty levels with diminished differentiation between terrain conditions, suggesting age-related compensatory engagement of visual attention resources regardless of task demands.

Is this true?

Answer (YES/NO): NO